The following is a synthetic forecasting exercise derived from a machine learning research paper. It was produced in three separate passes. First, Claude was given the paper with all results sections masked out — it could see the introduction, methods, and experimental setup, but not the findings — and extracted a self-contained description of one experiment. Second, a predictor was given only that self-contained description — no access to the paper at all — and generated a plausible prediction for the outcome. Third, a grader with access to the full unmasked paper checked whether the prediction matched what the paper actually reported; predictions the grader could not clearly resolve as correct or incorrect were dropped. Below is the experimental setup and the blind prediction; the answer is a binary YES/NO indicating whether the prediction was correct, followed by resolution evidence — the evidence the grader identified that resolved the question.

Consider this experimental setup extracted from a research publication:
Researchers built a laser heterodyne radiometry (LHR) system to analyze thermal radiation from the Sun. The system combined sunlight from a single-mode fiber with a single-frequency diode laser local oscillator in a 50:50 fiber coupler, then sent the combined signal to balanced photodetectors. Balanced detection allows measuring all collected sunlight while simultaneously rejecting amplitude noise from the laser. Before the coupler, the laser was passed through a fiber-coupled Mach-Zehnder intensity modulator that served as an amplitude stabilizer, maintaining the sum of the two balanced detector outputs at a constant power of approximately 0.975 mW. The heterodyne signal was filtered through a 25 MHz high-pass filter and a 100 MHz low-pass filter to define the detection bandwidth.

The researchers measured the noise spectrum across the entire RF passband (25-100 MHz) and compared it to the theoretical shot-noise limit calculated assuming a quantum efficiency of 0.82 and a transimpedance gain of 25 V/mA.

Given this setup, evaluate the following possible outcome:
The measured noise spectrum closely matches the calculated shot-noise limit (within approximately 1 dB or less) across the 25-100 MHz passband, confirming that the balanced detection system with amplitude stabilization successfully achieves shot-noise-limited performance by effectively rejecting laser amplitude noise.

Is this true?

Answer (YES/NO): YES